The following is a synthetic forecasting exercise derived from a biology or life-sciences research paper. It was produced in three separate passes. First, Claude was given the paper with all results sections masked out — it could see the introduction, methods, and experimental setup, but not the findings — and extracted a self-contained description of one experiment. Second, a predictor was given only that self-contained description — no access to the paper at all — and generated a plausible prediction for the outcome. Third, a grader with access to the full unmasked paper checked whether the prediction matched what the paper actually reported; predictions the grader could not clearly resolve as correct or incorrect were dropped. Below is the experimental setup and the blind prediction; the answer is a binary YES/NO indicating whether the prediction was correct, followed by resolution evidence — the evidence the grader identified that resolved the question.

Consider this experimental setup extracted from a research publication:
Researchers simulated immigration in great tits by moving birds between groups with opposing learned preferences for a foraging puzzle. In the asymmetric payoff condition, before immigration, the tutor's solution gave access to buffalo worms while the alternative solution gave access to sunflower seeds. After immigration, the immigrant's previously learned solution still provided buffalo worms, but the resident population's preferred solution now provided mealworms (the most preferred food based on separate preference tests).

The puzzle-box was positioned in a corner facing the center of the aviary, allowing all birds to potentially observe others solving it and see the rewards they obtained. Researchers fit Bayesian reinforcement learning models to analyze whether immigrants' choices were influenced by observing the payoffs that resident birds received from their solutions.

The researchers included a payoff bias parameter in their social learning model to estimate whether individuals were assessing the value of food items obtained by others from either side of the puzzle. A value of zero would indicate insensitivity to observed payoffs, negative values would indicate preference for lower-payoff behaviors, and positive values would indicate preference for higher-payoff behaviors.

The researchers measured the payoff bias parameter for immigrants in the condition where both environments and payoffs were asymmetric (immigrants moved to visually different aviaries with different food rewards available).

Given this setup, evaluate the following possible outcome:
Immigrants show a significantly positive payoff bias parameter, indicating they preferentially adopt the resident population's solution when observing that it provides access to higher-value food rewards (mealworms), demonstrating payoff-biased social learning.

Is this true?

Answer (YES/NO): YES